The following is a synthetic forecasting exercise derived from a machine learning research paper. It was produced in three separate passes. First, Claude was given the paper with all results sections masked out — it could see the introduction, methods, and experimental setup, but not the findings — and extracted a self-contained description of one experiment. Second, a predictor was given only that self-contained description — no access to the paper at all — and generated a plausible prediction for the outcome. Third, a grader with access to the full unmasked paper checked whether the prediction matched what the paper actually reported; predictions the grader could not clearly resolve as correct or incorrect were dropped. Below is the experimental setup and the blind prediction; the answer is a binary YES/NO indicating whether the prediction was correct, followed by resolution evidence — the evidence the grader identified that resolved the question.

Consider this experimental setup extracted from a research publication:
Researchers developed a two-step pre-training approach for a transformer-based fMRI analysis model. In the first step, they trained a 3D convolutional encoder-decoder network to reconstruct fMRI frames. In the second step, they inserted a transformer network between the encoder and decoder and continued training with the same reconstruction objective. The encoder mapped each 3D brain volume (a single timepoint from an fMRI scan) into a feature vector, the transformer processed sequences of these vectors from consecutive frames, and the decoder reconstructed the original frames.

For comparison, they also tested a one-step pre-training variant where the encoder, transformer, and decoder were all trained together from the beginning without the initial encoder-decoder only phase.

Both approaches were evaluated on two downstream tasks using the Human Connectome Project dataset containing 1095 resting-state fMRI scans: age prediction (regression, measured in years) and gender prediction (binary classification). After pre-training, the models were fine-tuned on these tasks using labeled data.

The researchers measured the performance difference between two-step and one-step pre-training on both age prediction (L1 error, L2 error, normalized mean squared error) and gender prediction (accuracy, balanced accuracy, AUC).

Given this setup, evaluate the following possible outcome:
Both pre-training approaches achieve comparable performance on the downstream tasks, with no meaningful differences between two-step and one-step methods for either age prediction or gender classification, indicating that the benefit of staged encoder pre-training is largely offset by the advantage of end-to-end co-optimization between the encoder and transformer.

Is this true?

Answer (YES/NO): NO